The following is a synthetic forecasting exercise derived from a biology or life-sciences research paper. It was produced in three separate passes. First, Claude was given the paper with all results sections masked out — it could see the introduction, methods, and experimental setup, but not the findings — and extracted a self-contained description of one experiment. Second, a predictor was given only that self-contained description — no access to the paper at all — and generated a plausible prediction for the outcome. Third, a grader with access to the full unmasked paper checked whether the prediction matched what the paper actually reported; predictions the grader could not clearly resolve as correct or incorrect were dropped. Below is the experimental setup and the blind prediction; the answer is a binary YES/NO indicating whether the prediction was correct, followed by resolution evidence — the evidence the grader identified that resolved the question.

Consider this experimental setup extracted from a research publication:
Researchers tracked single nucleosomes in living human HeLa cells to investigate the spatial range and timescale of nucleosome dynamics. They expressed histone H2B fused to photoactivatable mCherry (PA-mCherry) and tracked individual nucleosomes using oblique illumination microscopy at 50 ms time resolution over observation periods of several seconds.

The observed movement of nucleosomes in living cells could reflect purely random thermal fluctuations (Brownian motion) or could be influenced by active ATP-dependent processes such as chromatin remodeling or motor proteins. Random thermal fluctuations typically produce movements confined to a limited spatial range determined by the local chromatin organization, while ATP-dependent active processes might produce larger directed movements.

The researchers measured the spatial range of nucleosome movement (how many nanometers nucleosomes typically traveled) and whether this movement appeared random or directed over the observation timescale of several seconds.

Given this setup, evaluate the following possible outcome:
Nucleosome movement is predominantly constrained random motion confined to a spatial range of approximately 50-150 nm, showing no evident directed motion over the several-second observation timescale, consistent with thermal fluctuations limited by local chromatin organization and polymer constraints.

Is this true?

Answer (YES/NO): NO